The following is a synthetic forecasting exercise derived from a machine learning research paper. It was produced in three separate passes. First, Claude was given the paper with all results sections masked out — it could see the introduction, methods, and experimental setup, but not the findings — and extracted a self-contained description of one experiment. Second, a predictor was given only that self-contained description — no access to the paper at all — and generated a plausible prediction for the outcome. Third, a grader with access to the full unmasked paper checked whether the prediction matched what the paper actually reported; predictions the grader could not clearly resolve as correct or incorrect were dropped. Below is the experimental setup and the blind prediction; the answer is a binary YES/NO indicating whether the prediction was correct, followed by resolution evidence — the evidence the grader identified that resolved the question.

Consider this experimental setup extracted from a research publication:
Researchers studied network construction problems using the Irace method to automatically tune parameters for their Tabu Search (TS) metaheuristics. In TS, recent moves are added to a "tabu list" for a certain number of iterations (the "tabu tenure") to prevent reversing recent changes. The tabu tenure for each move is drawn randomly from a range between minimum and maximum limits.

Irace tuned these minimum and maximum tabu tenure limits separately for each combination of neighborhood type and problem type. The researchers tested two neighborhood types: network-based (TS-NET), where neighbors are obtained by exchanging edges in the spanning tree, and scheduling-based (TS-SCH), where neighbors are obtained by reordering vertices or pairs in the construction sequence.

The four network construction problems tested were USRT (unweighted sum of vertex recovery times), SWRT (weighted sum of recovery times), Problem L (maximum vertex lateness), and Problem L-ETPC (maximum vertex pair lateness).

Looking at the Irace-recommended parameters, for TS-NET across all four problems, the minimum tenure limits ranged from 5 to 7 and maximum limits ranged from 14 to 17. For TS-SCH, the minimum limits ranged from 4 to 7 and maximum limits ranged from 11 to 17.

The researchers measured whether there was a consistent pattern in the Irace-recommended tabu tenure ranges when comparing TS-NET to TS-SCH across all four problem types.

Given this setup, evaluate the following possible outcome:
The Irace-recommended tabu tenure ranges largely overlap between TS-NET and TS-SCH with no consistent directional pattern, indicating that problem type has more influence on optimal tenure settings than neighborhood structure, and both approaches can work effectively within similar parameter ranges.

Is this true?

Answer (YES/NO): NO